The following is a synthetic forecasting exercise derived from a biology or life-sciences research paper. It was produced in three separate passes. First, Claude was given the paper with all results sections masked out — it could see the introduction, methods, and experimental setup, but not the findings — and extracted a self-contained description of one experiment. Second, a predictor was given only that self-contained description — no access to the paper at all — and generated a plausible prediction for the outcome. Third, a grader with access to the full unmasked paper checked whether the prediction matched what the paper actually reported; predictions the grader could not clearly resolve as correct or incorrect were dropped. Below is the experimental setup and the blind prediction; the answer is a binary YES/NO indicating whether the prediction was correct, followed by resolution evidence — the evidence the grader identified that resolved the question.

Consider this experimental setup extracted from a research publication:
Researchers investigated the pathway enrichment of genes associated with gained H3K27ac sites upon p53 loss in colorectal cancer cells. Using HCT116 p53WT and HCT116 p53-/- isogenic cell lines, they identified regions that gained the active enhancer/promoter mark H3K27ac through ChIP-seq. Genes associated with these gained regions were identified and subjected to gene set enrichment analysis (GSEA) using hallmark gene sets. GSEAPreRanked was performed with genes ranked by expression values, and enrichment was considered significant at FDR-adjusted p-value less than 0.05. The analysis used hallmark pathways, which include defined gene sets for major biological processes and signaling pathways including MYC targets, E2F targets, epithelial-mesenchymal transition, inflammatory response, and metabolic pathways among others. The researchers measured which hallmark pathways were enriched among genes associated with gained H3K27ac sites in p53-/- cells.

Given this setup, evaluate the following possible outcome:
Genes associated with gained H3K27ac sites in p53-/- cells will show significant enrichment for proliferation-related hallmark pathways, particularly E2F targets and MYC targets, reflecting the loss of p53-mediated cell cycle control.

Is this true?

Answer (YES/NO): YES